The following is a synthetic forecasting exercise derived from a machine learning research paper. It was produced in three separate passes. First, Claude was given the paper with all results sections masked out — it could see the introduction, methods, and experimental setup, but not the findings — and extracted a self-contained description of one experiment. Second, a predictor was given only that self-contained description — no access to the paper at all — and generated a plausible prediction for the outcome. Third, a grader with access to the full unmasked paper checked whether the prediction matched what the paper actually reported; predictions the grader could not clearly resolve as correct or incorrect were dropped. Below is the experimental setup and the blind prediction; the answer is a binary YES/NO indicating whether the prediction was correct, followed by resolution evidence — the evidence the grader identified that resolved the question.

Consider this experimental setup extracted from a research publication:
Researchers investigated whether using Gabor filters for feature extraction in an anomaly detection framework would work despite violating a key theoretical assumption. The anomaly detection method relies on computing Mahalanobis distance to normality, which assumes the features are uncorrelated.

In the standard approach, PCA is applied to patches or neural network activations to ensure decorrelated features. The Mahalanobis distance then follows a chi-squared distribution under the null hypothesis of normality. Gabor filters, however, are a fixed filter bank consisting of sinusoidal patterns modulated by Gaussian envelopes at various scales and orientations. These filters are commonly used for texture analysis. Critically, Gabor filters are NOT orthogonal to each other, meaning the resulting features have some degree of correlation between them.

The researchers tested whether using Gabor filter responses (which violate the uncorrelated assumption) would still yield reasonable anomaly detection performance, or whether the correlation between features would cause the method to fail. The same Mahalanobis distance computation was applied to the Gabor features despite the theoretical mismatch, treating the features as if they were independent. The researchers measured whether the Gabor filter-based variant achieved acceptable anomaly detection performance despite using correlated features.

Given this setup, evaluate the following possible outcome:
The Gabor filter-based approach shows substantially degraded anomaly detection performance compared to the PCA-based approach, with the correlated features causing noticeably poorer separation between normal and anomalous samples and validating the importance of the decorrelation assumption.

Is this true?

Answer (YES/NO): NO